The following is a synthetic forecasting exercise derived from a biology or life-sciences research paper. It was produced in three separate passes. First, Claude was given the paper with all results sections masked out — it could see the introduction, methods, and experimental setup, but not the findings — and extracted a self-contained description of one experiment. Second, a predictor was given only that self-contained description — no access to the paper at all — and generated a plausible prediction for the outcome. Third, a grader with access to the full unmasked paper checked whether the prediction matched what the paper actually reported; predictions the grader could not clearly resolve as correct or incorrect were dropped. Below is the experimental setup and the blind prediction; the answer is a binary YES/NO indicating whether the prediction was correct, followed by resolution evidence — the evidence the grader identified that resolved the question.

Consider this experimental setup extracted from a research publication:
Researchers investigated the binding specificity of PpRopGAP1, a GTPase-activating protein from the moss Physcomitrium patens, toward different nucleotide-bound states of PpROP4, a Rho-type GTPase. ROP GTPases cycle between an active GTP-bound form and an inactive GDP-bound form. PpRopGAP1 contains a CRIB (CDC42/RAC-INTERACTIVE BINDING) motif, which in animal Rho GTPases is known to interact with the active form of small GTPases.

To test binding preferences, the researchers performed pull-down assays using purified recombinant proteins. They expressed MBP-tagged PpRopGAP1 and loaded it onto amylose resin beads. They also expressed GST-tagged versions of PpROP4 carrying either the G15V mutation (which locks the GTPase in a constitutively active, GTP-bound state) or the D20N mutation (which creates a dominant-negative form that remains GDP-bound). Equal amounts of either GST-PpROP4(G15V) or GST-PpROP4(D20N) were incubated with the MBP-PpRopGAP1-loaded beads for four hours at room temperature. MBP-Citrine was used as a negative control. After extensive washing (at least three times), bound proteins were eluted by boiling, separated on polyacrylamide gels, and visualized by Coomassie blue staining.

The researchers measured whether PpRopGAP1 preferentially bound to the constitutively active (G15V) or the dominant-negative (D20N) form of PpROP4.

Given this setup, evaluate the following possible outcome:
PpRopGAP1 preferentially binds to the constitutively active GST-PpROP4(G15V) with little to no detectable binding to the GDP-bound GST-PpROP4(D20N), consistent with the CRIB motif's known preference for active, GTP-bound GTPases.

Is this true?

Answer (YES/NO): YES